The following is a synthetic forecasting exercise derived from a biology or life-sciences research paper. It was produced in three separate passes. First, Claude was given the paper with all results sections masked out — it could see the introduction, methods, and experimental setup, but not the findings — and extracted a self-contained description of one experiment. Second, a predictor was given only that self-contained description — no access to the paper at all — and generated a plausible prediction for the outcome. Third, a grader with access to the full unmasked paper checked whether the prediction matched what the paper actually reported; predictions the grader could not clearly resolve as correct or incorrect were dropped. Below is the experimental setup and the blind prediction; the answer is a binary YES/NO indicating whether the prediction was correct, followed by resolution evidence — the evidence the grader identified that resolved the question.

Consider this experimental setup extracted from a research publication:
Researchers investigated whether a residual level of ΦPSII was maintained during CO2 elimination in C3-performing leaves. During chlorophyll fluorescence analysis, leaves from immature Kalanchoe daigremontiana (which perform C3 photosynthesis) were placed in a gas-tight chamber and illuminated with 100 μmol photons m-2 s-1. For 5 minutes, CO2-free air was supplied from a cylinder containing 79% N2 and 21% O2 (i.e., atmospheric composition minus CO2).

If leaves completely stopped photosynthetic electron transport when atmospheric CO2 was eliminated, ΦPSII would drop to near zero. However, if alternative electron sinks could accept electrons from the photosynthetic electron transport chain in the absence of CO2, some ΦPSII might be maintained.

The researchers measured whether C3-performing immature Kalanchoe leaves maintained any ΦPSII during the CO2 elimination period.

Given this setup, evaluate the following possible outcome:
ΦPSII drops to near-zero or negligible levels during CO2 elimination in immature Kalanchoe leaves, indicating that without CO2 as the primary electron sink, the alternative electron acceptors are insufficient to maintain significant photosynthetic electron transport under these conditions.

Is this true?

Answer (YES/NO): NO